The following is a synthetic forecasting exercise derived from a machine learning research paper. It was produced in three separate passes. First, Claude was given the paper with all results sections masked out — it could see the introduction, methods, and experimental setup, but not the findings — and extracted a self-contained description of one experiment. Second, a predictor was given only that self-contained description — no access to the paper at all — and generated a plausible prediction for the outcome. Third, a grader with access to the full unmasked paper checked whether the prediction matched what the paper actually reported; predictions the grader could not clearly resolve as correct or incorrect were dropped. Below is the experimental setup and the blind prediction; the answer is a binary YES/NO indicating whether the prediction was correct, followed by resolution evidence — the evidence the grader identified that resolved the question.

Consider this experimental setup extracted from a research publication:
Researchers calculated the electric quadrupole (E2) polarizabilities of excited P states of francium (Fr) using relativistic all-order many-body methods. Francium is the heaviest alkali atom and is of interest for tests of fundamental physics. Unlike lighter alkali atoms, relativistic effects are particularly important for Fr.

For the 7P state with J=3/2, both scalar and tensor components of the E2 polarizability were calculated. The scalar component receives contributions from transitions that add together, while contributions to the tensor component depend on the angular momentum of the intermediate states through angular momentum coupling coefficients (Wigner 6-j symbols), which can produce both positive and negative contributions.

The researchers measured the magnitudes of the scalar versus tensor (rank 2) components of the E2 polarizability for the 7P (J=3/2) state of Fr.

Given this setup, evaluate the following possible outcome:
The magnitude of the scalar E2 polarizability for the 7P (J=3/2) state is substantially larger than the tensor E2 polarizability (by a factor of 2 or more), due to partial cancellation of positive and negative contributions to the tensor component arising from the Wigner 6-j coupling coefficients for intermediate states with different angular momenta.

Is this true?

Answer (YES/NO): NO